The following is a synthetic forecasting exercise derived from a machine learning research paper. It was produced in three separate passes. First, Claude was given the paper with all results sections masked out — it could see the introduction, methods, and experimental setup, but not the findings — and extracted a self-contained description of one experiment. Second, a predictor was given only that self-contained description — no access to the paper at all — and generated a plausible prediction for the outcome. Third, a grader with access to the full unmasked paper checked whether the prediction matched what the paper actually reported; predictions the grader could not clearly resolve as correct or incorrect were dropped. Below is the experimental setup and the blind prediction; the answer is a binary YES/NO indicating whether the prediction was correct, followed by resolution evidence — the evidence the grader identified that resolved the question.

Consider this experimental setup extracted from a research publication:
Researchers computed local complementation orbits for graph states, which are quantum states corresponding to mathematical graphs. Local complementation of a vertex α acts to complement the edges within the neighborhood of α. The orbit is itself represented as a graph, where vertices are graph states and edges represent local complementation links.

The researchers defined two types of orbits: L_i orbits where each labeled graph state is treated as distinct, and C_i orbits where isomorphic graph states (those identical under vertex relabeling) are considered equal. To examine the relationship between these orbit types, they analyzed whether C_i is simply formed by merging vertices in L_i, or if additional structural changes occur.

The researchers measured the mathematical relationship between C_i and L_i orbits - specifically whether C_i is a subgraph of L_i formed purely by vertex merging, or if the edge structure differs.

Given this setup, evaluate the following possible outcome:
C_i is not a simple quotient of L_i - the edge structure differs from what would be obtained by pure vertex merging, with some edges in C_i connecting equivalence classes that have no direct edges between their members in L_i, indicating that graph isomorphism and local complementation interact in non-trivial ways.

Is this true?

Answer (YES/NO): NO